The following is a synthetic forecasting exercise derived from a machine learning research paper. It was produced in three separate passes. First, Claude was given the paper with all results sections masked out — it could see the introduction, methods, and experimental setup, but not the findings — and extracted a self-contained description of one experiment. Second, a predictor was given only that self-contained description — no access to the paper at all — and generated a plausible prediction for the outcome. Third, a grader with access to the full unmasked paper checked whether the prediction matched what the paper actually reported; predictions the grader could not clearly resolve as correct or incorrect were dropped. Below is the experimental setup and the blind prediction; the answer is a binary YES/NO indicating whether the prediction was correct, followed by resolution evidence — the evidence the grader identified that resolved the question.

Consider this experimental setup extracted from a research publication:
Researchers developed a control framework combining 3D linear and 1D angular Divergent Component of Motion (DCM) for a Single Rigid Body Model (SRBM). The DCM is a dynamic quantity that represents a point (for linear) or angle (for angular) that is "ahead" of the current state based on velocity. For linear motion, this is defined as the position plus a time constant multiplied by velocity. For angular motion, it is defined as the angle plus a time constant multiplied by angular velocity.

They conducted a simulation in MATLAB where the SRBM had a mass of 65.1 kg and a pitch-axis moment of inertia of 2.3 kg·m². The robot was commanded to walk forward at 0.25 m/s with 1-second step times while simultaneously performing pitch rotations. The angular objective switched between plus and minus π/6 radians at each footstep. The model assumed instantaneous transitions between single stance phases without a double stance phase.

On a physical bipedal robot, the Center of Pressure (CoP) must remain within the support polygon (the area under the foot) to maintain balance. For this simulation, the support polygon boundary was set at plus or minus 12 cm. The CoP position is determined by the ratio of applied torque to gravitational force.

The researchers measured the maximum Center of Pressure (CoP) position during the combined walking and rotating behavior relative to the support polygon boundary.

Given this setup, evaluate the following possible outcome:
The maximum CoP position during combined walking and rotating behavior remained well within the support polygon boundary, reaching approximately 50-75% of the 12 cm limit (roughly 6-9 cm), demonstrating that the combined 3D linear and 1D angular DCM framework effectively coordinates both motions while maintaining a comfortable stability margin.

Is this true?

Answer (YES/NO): NO